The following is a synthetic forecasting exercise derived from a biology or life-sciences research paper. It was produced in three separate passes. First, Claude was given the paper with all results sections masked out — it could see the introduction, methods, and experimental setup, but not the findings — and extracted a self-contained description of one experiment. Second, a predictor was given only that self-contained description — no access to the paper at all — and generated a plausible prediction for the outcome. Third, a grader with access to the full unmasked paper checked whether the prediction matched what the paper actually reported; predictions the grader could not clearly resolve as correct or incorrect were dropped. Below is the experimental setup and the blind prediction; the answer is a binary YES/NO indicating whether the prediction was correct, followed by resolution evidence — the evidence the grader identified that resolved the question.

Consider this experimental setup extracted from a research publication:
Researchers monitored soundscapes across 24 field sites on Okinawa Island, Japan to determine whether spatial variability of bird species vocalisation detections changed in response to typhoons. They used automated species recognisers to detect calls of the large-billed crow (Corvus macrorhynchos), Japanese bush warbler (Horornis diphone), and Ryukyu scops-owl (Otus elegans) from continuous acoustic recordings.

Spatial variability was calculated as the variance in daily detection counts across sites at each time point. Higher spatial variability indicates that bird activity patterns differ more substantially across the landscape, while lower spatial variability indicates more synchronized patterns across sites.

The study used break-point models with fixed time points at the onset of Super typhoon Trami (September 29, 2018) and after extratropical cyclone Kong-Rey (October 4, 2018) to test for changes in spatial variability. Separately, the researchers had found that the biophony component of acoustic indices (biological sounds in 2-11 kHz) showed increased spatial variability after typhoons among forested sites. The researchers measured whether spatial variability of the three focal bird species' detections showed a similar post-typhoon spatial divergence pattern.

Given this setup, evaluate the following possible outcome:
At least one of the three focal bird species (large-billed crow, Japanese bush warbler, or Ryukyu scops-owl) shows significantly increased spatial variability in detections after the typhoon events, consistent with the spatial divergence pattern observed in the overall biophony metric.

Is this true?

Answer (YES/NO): NO